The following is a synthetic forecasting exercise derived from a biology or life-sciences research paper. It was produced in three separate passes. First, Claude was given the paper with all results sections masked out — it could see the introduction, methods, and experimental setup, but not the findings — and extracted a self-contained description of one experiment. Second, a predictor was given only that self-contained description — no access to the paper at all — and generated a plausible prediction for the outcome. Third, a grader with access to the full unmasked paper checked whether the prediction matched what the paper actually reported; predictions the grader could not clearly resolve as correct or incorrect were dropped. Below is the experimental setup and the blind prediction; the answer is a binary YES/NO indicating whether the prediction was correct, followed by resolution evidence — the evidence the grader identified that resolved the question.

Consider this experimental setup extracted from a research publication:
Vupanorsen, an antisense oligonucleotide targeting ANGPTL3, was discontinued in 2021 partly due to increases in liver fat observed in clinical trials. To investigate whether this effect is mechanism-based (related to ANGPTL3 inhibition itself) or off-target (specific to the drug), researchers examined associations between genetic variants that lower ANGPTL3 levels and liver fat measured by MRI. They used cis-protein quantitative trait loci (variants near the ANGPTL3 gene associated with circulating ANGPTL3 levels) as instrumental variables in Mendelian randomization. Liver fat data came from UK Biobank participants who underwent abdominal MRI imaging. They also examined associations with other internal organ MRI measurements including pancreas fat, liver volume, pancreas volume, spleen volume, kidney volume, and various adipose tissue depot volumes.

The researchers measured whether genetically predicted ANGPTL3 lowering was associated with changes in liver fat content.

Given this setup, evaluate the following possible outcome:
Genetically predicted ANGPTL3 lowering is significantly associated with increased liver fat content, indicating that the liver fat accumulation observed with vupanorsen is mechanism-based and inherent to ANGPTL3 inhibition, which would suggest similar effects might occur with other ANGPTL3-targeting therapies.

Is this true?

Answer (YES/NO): NO